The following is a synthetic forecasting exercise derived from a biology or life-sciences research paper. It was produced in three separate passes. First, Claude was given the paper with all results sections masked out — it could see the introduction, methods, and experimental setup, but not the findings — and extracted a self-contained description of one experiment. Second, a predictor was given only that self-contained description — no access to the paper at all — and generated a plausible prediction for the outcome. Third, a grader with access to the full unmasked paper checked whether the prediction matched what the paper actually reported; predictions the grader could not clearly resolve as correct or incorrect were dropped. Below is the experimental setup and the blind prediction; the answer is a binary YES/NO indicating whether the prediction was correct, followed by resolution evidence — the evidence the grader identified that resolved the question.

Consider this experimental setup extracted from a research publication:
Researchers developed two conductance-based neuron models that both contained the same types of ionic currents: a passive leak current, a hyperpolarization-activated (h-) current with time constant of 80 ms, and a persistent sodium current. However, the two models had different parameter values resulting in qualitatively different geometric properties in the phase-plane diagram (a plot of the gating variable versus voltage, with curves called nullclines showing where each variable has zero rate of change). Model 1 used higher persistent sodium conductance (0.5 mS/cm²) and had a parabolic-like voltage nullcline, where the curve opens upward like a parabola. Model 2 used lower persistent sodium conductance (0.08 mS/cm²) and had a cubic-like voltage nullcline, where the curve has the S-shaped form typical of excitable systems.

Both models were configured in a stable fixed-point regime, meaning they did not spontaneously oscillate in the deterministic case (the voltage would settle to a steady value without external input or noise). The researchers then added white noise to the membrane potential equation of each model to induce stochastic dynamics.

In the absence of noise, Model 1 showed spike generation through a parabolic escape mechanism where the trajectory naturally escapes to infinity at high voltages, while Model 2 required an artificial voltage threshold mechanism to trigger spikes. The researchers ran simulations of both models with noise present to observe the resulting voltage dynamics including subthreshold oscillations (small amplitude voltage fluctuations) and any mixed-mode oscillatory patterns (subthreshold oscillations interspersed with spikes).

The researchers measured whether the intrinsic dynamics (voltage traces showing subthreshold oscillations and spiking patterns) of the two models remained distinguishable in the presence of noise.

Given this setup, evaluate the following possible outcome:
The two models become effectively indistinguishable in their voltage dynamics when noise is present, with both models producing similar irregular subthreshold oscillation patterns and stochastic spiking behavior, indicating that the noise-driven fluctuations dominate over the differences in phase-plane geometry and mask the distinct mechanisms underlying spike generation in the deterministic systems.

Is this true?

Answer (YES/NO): YES